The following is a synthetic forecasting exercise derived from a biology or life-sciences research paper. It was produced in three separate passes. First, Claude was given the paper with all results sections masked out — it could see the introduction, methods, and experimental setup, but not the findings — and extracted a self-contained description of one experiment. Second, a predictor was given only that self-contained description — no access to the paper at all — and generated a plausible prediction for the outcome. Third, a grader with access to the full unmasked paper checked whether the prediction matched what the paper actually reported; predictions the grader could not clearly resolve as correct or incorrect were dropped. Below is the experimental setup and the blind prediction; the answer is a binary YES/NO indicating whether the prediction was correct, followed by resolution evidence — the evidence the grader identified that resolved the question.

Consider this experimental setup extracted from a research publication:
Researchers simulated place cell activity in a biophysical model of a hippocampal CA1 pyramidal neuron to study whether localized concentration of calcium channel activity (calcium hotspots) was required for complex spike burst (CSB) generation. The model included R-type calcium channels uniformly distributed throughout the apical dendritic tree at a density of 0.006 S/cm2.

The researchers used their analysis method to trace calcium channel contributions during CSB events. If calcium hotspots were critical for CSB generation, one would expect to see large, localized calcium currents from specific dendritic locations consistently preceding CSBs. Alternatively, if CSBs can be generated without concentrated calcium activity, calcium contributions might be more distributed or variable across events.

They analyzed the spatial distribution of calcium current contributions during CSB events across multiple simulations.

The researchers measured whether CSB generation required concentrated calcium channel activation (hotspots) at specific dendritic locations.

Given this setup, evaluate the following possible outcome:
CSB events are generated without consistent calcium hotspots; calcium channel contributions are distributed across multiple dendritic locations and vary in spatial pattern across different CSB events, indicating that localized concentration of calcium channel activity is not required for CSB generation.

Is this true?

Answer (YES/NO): YES